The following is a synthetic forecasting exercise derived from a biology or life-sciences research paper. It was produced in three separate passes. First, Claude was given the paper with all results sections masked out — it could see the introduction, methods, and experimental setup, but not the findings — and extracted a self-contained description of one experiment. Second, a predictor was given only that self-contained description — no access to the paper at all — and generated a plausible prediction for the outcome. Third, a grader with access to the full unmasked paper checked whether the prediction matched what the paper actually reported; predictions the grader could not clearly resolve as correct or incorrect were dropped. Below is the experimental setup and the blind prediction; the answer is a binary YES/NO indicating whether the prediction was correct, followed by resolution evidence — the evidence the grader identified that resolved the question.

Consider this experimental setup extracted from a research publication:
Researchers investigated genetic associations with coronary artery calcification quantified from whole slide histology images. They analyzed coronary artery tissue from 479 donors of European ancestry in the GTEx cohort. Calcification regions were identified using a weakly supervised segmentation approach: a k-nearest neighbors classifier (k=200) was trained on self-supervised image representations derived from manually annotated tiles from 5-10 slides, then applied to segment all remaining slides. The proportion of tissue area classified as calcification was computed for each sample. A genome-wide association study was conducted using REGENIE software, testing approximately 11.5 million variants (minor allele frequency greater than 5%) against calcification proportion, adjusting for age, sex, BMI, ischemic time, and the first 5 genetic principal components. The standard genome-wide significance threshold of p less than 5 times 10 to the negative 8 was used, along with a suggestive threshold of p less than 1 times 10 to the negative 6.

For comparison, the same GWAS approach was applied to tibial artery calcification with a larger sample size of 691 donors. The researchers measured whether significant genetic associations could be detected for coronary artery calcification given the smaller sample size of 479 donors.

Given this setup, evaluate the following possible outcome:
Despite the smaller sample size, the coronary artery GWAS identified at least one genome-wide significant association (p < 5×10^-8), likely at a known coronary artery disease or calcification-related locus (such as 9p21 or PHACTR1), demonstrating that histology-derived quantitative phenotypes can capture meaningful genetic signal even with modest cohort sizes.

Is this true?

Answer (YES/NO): NO